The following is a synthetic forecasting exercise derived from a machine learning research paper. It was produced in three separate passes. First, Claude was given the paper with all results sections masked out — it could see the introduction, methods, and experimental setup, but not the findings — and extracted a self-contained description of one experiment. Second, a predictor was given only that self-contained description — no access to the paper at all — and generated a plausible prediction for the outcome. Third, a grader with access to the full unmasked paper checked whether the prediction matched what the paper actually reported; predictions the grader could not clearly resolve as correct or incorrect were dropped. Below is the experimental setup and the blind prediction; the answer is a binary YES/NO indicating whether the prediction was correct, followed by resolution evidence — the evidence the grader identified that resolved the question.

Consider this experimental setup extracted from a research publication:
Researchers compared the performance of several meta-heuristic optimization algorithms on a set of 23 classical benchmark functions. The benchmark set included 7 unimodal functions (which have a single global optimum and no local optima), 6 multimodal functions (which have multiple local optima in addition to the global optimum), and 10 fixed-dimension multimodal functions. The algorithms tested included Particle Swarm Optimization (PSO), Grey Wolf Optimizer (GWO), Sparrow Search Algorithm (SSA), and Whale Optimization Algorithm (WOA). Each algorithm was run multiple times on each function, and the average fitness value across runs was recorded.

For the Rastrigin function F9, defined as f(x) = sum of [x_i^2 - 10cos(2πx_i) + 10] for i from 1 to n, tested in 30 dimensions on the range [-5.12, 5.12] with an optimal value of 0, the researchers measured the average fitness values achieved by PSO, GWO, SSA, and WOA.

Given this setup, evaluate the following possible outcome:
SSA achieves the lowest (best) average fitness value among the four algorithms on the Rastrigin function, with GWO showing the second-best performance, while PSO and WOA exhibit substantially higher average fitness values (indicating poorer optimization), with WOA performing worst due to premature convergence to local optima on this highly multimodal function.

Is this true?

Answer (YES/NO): NO